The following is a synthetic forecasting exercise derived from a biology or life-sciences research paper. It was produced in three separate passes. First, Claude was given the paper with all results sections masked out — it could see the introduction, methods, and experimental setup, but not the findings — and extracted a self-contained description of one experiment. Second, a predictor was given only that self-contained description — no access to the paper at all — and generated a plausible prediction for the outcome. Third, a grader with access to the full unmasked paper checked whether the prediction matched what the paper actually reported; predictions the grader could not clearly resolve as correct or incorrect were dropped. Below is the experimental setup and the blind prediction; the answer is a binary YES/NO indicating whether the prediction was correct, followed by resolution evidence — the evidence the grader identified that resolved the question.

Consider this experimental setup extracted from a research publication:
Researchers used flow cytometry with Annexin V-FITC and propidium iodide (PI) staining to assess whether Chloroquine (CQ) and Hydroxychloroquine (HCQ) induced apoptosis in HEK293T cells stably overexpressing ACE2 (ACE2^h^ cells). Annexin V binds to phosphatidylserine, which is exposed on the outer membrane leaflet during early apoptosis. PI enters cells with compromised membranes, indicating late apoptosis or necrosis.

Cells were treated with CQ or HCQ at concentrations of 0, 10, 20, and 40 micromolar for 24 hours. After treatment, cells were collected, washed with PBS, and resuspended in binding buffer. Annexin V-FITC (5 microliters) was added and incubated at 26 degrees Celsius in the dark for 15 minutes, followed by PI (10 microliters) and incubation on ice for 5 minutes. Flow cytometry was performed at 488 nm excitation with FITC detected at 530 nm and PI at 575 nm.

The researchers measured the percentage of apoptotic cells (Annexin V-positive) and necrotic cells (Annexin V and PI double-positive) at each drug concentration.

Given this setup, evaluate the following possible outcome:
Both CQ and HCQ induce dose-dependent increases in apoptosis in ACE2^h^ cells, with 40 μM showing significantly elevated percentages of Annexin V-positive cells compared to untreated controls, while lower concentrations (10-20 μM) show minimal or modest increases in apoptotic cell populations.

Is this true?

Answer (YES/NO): NO